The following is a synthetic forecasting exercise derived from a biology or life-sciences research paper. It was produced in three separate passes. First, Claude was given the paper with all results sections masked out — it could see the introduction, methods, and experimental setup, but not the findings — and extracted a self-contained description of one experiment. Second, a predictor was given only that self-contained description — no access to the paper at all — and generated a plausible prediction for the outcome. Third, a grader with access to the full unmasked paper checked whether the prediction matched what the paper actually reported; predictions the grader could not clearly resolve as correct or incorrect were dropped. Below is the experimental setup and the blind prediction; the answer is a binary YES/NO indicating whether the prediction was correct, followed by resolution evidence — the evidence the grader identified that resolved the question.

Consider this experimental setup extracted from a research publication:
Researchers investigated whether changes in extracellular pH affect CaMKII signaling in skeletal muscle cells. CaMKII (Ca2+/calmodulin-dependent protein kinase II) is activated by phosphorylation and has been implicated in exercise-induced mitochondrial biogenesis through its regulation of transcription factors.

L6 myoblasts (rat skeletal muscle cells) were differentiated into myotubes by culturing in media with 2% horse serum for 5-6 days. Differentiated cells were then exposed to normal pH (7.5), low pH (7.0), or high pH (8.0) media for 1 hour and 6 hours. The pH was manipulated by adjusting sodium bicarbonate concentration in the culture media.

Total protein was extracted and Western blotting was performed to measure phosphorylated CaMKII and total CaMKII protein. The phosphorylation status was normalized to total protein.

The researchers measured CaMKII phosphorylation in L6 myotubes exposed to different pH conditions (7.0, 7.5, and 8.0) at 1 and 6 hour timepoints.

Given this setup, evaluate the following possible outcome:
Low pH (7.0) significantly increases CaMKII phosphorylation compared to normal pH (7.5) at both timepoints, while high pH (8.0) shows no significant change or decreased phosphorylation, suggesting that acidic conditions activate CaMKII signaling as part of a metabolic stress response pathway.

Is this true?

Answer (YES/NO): NO